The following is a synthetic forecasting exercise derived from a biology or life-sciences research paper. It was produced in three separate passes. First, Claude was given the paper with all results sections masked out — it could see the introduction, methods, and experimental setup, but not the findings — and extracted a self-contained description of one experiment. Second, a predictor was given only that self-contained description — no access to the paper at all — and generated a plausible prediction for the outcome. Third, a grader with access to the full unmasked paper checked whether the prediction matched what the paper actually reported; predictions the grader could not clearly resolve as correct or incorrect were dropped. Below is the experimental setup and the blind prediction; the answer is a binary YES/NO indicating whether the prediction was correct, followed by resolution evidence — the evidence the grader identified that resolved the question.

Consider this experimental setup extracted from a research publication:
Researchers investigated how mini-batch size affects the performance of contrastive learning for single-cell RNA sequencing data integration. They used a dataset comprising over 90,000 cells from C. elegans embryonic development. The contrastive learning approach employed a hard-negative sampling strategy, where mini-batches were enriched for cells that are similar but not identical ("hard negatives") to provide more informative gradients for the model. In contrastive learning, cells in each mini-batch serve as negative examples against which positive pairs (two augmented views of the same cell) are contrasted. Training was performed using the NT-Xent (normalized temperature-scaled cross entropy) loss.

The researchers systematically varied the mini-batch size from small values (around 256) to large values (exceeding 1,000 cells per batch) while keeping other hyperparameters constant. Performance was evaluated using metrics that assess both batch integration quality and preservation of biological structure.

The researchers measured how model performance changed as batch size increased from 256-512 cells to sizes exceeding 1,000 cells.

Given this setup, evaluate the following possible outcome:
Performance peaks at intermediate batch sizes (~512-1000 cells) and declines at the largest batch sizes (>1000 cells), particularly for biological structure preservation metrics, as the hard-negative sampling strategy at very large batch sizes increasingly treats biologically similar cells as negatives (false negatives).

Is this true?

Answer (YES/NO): NO